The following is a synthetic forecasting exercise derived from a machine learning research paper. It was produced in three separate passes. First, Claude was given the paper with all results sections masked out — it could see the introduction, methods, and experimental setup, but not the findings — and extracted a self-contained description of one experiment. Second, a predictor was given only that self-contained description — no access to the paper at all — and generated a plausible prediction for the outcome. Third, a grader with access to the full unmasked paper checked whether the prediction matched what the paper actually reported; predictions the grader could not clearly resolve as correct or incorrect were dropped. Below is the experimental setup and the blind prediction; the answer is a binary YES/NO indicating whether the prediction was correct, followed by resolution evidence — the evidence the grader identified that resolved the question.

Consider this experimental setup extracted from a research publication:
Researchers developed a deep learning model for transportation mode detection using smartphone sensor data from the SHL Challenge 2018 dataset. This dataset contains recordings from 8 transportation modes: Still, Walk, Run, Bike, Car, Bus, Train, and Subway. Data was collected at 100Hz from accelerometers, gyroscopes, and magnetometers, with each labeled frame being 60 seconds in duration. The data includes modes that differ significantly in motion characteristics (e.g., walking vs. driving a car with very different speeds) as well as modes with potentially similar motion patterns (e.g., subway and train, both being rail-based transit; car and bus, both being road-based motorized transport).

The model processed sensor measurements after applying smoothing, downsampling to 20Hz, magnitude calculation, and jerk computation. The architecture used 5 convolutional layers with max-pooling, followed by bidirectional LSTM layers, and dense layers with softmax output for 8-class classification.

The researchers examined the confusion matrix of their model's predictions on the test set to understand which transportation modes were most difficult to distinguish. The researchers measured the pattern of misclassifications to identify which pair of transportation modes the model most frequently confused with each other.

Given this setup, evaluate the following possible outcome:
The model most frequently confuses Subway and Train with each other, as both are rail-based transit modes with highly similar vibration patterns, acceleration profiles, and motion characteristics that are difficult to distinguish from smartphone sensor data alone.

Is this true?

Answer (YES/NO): YES